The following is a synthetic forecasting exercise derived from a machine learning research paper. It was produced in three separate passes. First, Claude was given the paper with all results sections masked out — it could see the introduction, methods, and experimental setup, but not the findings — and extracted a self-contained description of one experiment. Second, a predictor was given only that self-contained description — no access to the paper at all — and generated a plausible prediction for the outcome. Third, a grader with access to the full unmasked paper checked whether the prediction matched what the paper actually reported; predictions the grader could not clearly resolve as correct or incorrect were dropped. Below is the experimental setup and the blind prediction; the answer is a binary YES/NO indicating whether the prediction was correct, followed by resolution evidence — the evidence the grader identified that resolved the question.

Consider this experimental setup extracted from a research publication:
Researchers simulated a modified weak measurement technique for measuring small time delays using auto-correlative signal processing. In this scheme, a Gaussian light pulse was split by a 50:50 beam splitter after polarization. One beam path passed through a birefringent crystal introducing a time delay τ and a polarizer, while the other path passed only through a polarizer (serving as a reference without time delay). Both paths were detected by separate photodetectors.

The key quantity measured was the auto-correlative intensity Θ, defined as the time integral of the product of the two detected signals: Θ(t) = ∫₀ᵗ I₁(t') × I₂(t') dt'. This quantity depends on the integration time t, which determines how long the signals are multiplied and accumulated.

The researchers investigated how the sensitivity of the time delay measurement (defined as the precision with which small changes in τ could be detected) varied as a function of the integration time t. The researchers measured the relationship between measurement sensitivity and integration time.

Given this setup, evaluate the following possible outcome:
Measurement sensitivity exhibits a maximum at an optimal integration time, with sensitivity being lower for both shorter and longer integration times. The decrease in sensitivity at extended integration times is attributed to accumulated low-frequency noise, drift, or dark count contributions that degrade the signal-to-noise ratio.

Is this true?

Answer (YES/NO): NO